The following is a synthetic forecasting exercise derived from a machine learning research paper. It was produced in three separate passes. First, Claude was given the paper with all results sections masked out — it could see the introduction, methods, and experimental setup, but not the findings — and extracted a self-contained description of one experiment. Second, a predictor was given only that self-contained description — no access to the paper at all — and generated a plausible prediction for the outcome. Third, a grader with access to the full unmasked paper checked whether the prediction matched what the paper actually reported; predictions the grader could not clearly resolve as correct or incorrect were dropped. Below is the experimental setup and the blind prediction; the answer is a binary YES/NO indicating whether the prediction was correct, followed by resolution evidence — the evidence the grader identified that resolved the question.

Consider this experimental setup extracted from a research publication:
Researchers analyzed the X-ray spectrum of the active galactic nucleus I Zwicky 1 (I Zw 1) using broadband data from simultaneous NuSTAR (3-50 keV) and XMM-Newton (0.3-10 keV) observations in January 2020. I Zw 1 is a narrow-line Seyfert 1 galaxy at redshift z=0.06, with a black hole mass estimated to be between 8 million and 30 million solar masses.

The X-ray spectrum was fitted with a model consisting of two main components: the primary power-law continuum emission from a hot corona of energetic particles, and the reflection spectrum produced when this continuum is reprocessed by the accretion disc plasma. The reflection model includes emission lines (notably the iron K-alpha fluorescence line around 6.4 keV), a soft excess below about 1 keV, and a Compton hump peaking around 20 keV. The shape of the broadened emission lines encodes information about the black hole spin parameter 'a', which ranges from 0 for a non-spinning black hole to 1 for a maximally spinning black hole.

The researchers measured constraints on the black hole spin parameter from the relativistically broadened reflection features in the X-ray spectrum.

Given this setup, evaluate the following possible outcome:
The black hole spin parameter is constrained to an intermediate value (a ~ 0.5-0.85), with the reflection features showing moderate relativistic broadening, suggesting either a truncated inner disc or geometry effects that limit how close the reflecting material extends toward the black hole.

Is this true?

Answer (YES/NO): NO